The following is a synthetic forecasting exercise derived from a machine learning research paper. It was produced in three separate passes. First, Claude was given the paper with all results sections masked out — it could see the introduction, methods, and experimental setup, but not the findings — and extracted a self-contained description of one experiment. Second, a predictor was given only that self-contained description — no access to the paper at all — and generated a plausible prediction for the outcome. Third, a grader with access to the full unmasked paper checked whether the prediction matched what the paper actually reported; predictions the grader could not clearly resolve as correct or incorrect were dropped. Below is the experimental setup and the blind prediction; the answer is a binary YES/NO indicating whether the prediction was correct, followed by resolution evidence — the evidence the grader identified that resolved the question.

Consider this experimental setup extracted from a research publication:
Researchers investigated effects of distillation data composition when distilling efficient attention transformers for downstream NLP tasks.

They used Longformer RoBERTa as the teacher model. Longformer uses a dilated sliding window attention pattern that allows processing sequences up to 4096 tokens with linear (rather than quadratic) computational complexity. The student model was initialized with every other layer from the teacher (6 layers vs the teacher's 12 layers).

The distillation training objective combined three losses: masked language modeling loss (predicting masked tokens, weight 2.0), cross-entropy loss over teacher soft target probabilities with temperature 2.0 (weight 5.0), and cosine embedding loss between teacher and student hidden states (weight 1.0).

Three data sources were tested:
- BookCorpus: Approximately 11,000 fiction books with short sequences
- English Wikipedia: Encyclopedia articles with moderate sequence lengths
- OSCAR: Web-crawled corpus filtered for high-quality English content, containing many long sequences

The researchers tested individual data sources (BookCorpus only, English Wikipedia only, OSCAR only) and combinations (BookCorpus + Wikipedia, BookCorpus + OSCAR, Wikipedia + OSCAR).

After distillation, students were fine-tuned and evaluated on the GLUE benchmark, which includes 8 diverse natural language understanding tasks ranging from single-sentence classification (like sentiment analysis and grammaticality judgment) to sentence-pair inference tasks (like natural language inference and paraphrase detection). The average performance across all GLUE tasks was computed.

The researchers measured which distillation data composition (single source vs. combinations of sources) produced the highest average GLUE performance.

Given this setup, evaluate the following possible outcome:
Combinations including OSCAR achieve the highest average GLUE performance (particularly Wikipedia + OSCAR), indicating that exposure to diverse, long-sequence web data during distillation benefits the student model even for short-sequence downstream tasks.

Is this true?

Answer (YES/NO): NO